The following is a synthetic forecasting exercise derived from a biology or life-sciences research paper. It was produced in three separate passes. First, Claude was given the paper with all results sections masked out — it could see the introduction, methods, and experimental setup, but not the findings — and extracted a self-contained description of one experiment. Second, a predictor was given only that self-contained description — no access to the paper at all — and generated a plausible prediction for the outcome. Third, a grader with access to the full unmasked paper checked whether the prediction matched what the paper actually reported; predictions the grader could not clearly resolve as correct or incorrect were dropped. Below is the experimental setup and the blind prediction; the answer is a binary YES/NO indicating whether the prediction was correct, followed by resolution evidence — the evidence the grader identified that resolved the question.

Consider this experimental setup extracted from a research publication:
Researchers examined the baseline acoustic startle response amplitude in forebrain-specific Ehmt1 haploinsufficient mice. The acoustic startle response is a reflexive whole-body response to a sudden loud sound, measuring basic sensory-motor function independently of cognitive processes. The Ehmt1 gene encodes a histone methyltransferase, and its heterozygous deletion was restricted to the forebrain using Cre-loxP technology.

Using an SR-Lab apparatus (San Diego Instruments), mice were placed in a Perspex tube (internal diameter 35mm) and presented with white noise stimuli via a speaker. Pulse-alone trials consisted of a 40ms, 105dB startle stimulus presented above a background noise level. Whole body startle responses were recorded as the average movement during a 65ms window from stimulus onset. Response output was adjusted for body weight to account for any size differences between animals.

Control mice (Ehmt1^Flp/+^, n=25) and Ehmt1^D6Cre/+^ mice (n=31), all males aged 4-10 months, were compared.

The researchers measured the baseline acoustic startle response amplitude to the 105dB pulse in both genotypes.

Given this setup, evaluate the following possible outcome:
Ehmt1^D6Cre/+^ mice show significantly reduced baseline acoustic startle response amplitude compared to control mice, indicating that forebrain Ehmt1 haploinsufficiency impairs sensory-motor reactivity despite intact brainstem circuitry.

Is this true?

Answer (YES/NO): NO